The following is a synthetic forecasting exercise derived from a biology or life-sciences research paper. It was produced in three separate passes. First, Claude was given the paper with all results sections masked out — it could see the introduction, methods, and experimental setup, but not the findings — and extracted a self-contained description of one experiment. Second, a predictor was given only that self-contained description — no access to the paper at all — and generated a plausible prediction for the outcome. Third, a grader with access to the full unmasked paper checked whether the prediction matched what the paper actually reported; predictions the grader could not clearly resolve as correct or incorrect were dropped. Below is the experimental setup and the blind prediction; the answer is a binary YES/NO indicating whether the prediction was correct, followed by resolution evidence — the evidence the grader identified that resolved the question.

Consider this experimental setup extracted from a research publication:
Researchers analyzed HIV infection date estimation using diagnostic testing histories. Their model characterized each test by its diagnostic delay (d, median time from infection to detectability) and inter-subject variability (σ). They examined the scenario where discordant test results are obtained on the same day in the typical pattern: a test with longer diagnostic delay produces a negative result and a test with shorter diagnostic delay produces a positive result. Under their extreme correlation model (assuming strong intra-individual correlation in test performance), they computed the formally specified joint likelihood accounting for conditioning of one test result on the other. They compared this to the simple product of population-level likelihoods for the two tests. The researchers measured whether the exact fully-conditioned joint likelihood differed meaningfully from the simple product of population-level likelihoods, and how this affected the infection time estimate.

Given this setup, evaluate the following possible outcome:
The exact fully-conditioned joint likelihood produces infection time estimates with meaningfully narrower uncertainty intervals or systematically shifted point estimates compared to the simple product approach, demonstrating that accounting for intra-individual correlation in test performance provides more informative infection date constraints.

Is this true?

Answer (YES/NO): NO